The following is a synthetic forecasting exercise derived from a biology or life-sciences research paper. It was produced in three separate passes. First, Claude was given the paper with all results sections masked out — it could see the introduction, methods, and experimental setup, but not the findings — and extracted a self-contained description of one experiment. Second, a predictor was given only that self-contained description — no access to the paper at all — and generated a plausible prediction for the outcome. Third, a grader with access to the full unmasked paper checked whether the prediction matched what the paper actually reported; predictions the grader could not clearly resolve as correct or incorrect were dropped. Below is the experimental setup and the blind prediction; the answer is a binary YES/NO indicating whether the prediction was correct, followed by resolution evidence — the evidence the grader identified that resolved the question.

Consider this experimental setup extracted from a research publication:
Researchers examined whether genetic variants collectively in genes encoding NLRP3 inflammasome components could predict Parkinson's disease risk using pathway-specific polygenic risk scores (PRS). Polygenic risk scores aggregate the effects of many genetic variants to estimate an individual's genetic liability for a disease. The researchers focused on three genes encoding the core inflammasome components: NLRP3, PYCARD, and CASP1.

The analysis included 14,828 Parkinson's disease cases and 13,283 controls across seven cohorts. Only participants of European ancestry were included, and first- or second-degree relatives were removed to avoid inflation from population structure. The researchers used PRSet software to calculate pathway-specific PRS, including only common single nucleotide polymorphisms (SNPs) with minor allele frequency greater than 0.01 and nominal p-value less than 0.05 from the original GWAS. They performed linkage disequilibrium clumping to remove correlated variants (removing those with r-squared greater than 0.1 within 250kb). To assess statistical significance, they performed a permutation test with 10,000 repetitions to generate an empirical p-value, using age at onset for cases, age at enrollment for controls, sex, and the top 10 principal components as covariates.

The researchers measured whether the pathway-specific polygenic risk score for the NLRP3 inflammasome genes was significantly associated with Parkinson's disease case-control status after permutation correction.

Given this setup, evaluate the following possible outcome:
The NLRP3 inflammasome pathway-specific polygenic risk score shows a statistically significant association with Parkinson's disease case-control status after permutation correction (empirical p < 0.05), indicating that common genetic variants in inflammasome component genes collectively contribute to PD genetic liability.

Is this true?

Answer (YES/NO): NO